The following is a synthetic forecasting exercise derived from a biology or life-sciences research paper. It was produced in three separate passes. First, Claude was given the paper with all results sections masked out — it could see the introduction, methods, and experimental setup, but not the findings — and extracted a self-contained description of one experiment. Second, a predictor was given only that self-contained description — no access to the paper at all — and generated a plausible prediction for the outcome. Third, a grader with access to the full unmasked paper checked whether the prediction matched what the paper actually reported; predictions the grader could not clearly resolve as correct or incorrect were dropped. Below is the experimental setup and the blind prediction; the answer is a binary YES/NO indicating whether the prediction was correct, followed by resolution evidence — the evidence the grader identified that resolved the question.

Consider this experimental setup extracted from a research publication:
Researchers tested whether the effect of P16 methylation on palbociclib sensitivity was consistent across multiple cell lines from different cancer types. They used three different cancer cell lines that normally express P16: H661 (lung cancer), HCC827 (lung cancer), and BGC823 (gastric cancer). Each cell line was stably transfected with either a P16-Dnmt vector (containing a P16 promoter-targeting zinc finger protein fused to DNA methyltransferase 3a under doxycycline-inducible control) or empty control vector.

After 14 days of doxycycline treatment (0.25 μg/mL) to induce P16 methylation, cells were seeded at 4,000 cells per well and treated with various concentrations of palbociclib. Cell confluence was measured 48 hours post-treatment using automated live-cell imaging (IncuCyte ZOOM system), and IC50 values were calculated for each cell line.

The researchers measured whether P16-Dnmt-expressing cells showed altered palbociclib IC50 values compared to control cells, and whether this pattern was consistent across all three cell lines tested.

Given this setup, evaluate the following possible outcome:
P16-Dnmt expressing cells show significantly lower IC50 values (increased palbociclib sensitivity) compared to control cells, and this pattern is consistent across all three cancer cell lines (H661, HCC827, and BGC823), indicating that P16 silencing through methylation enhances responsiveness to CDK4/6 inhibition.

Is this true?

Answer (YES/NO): YES